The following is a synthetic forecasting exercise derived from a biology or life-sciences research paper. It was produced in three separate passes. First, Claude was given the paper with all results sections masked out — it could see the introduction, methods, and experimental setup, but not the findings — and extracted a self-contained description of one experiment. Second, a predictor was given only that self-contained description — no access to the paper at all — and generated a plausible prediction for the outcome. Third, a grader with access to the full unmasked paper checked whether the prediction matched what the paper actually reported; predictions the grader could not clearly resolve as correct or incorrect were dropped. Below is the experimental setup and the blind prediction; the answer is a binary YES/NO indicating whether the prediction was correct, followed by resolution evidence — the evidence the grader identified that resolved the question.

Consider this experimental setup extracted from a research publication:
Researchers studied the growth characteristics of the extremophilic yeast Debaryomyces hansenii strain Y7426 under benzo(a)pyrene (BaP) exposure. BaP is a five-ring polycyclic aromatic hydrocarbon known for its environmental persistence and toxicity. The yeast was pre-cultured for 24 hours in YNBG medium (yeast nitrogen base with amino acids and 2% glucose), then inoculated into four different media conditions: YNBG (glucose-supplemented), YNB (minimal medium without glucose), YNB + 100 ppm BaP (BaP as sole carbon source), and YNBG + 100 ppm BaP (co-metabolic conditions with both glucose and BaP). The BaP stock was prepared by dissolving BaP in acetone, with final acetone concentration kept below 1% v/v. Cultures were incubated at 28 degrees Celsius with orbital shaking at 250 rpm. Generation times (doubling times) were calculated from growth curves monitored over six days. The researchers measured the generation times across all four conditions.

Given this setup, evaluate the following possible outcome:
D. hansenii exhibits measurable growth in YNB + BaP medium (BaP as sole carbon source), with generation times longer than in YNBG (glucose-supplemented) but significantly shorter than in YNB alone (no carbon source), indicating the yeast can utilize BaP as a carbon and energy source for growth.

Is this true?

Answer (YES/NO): NO